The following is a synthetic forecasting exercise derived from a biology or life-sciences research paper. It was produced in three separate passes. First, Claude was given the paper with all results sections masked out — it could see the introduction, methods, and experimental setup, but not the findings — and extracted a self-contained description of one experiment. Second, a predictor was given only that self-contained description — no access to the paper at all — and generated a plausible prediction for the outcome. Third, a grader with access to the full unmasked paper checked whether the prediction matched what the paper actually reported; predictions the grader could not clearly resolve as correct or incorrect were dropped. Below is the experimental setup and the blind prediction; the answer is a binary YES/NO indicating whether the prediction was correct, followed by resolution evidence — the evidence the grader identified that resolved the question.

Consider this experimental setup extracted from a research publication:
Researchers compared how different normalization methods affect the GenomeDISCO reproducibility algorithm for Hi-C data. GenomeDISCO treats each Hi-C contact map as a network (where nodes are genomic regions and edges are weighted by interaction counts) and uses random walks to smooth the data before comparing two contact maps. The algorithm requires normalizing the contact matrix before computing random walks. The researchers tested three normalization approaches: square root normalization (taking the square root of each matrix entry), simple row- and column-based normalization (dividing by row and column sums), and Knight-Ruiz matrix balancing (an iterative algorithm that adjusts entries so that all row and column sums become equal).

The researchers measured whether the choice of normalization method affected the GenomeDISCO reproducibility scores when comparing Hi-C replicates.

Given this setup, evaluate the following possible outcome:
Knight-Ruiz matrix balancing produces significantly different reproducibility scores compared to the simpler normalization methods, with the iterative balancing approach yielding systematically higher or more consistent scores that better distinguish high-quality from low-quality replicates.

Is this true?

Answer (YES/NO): NO